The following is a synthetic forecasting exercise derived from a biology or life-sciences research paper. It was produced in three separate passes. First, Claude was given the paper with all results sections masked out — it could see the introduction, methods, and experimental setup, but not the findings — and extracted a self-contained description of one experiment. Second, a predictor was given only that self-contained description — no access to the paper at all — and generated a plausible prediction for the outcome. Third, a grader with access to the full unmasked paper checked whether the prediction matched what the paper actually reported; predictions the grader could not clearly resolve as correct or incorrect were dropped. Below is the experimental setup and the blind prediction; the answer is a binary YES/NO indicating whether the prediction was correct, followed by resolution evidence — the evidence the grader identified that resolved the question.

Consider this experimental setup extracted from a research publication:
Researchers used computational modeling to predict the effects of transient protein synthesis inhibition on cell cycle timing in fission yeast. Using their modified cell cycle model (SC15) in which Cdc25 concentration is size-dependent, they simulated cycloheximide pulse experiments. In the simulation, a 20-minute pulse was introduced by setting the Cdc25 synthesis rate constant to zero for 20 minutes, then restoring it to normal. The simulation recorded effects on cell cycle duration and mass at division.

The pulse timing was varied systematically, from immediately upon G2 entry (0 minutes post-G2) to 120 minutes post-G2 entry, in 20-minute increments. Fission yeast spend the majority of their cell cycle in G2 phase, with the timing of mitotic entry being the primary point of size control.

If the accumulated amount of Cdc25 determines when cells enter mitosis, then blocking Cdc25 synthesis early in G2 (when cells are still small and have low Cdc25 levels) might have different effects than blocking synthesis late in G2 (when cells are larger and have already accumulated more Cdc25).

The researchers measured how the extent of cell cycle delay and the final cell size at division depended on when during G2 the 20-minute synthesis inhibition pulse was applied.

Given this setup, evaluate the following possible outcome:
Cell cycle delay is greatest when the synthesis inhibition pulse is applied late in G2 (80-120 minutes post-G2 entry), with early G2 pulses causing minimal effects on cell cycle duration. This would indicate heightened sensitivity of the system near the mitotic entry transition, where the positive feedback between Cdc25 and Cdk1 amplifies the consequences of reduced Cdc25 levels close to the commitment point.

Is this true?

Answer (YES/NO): YES